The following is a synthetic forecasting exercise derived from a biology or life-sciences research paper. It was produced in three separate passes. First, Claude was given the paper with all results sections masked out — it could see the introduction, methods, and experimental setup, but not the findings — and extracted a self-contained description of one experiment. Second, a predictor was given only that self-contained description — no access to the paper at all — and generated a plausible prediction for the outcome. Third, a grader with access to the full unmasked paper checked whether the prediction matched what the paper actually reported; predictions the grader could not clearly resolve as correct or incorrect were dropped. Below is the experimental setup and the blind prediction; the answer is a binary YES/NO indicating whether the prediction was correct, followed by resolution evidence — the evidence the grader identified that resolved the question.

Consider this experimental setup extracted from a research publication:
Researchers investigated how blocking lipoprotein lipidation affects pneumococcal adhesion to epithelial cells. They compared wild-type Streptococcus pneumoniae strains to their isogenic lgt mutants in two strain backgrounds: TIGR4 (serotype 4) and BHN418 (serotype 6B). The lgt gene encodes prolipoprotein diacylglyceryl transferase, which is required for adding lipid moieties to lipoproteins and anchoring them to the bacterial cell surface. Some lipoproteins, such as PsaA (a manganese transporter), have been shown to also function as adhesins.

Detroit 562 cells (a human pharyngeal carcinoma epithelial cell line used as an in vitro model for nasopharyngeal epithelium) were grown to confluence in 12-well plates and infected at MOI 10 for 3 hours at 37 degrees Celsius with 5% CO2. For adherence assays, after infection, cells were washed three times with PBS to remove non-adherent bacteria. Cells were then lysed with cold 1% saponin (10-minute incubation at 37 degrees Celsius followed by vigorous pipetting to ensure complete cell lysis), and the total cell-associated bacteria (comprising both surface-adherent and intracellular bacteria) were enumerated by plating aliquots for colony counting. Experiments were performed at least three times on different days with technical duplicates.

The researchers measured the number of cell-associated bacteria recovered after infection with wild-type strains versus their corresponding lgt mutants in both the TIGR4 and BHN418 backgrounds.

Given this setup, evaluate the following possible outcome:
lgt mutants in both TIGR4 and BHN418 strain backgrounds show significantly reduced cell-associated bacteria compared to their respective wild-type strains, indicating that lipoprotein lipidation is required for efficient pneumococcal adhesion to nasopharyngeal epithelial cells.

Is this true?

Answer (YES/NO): NO